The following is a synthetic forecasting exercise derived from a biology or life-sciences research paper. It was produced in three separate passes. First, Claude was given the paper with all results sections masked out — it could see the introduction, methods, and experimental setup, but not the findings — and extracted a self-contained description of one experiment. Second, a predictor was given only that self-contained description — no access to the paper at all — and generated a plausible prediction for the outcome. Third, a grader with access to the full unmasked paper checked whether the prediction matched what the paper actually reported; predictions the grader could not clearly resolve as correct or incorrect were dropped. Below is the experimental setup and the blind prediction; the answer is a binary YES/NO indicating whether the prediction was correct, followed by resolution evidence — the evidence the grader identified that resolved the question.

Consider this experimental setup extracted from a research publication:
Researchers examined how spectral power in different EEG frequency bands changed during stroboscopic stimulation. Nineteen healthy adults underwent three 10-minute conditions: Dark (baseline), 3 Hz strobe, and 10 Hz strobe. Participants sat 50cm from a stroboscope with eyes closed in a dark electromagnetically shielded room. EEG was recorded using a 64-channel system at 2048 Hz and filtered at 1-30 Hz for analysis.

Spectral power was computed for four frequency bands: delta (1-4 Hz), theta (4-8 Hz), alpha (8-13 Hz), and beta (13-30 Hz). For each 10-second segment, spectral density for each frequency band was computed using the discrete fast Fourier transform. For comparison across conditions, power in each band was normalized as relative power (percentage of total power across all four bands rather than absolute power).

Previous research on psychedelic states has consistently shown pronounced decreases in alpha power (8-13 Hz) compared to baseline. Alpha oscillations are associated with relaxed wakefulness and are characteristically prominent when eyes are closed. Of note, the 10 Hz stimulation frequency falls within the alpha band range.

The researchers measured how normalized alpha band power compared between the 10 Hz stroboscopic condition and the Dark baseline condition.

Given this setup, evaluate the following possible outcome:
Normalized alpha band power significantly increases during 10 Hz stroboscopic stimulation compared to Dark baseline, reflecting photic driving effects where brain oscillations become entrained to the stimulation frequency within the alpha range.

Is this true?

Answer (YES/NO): NO